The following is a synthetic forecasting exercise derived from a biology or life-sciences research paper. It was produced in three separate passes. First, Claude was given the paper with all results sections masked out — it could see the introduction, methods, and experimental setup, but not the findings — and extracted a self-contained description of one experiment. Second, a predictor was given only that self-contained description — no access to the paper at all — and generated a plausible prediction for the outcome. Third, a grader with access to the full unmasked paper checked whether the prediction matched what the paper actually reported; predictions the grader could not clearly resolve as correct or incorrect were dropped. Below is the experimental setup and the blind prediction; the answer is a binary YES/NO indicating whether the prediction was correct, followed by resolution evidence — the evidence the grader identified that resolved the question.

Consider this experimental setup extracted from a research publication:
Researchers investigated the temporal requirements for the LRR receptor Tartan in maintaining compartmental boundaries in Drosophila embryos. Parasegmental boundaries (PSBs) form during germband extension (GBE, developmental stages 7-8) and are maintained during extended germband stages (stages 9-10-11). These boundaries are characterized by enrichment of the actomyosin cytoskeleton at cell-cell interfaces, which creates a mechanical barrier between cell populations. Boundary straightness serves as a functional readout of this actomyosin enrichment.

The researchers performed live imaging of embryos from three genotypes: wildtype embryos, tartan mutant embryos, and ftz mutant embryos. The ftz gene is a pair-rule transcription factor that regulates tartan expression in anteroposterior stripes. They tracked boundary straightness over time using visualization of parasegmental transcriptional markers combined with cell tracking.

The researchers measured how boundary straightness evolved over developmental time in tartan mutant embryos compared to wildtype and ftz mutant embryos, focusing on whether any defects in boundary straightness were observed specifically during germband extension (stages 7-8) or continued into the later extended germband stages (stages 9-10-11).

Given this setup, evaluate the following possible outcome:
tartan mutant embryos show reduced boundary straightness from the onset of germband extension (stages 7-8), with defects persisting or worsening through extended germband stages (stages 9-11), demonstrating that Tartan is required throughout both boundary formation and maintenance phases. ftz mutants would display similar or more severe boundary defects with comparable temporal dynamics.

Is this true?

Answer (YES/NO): NO